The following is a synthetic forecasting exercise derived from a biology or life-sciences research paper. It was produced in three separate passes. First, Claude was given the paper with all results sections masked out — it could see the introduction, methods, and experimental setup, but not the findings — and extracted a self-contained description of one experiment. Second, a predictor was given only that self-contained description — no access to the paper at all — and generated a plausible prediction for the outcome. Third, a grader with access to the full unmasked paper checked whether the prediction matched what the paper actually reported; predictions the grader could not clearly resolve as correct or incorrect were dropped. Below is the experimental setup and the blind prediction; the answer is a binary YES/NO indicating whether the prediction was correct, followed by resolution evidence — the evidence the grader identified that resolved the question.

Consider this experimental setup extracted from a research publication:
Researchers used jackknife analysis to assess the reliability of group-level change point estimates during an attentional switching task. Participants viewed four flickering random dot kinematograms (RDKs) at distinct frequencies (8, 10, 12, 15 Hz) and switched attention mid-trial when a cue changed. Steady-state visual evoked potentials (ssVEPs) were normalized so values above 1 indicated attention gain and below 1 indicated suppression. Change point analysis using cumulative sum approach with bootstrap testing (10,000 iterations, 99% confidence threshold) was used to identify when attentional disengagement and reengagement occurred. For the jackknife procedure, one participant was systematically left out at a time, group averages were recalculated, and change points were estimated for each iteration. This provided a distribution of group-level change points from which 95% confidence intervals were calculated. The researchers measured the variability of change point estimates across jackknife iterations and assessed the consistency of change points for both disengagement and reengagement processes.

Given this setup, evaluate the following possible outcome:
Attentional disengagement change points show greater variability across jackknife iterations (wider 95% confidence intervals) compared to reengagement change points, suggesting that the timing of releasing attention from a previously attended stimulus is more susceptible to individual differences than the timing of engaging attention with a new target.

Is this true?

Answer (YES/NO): YES